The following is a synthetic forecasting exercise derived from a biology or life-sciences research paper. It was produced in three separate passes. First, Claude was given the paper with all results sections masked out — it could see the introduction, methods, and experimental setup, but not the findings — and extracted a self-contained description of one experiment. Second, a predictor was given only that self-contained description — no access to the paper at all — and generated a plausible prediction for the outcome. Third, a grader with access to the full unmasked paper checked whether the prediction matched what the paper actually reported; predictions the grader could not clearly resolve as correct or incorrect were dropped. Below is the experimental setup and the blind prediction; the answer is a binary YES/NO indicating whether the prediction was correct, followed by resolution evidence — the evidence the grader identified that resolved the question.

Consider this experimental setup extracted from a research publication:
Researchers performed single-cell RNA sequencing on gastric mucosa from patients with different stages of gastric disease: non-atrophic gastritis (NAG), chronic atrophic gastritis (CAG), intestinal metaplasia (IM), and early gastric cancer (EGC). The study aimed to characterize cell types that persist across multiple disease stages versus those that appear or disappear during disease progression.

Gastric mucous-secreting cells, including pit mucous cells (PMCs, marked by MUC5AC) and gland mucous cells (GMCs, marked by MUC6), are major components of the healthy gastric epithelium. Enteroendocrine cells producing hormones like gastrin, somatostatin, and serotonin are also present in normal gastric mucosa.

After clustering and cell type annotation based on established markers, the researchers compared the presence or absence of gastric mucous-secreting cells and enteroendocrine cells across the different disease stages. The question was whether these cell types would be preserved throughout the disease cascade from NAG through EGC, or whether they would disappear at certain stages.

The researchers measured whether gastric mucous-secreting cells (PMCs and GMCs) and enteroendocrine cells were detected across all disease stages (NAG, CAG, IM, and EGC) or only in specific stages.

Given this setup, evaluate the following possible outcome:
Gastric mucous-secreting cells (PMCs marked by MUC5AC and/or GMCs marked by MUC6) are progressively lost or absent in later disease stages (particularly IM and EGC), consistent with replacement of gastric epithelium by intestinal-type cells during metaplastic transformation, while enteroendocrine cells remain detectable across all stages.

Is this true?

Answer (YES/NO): NO